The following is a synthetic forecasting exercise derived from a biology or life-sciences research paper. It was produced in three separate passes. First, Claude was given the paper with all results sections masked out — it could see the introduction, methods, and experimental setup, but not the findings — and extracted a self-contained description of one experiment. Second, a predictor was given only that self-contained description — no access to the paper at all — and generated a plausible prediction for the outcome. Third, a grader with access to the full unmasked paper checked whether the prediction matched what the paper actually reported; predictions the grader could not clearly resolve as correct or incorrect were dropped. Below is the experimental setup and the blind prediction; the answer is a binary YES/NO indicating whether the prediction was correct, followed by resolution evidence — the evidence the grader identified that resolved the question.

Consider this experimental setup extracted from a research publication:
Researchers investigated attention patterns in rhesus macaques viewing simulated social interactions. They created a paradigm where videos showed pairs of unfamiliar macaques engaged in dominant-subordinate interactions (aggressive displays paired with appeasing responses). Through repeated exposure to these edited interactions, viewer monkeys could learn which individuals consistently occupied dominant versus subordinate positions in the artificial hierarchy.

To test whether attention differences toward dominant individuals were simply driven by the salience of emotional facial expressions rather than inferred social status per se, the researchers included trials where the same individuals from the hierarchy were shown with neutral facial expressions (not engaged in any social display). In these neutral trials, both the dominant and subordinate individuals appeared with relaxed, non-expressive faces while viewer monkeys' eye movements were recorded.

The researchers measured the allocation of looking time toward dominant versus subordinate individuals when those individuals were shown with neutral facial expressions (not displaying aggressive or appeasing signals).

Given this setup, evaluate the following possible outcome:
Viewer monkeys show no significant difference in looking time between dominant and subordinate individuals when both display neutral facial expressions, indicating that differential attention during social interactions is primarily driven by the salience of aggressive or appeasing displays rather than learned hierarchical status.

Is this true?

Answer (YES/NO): NO